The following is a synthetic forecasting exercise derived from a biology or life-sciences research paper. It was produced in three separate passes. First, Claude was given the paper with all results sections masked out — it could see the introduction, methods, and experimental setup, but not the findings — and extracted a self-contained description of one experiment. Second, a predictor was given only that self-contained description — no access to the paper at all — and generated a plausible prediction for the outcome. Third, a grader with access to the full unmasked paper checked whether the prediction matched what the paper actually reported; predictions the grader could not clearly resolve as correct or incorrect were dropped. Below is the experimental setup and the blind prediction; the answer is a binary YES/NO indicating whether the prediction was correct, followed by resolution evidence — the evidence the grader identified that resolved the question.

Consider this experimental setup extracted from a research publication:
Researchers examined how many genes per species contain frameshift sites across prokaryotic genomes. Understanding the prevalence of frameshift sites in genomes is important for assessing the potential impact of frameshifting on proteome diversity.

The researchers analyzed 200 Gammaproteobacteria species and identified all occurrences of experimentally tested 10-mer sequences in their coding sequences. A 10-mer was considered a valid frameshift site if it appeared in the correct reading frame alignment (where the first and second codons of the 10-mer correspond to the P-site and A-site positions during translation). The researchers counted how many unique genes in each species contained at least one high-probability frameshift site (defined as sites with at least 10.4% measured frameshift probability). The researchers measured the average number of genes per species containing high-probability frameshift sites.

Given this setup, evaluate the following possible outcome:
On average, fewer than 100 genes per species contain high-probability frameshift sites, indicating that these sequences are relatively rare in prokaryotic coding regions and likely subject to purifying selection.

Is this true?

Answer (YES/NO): NO